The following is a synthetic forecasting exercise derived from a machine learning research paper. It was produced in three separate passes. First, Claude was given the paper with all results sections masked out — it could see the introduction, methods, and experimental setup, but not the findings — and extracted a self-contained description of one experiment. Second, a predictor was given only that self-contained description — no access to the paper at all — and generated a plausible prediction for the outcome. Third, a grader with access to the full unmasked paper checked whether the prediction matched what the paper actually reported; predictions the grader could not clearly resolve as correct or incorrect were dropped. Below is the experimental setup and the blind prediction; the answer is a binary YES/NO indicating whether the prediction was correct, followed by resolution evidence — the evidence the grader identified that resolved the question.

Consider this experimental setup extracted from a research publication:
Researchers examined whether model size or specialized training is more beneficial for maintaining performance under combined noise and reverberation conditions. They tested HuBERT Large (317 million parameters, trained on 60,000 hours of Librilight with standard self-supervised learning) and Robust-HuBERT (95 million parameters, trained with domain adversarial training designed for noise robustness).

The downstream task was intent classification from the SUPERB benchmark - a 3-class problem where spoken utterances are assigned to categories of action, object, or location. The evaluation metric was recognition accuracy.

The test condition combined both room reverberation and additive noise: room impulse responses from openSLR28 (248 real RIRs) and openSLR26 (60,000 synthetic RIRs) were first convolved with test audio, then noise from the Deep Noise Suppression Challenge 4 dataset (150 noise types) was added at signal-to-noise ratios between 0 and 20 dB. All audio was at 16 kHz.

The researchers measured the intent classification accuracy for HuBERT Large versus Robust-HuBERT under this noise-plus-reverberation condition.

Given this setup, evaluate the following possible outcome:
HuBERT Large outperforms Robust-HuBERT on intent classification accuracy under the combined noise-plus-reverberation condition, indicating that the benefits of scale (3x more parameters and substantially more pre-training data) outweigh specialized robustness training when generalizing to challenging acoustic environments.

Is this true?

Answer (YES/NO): YES